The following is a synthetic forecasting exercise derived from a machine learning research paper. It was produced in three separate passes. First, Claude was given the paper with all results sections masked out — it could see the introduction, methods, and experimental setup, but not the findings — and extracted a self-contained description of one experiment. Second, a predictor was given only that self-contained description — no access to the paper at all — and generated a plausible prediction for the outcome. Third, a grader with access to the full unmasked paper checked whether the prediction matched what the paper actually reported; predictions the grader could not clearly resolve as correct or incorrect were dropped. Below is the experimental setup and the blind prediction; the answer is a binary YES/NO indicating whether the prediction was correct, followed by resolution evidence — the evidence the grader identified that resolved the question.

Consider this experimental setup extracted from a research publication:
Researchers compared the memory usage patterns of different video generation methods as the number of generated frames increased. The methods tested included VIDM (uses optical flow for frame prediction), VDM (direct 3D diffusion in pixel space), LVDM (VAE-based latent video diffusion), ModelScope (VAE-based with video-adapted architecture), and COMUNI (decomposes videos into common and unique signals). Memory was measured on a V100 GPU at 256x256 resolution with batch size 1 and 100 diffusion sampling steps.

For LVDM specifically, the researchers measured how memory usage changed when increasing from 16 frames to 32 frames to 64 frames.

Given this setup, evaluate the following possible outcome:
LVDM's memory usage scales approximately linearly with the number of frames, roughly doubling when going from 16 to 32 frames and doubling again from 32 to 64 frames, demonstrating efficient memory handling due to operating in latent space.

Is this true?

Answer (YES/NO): NO